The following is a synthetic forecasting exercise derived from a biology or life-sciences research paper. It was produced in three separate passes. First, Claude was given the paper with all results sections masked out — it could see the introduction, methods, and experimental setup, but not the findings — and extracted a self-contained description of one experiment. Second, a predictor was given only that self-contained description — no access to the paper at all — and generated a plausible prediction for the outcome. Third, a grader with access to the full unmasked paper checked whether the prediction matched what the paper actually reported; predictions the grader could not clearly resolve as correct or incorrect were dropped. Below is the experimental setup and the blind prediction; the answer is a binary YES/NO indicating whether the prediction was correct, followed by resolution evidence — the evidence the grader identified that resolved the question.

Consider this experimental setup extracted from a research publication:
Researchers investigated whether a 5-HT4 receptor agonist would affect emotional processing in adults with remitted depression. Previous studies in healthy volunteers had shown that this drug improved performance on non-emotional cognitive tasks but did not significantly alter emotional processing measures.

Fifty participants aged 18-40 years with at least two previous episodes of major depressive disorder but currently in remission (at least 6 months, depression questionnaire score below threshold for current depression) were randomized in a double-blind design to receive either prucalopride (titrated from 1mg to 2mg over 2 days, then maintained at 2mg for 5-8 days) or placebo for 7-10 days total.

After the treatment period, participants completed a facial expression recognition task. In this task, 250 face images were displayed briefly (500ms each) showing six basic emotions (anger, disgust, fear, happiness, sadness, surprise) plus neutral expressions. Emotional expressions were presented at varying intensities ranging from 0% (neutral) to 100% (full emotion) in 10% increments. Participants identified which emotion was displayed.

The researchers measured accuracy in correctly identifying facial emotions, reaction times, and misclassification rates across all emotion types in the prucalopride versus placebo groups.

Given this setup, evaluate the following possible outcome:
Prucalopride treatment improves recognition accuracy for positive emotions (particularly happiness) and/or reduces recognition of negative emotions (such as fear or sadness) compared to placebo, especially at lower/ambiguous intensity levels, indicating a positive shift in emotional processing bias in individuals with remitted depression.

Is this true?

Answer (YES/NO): NO